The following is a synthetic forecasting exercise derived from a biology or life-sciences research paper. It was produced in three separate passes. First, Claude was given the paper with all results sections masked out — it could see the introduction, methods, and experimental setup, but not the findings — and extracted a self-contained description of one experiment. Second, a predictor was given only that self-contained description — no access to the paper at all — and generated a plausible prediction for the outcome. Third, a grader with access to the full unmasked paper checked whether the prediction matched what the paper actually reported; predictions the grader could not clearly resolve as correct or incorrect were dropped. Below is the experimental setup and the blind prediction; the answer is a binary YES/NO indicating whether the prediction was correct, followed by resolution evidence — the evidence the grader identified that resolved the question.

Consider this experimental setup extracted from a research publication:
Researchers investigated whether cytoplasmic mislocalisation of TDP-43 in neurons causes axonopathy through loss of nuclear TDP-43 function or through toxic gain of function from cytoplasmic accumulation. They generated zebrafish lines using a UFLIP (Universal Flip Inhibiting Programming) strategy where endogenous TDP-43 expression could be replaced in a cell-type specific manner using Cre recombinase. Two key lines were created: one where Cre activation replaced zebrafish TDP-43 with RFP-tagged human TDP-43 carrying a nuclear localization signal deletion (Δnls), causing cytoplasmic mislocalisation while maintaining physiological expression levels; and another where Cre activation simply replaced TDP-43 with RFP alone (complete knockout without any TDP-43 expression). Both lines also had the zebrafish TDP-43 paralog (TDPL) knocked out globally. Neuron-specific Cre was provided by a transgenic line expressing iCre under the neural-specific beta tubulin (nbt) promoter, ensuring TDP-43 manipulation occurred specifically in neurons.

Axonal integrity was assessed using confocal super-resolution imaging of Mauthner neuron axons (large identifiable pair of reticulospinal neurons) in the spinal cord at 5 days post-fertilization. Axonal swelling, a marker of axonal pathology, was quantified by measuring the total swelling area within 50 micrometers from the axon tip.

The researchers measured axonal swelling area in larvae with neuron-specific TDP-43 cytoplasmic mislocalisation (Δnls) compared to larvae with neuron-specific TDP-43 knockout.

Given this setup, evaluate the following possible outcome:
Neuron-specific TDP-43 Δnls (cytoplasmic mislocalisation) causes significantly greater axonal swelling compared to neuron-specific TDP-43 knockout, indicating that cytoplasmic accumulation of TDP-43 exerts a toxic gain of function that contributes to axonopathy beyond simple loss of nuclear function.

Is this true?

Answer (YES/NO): NO